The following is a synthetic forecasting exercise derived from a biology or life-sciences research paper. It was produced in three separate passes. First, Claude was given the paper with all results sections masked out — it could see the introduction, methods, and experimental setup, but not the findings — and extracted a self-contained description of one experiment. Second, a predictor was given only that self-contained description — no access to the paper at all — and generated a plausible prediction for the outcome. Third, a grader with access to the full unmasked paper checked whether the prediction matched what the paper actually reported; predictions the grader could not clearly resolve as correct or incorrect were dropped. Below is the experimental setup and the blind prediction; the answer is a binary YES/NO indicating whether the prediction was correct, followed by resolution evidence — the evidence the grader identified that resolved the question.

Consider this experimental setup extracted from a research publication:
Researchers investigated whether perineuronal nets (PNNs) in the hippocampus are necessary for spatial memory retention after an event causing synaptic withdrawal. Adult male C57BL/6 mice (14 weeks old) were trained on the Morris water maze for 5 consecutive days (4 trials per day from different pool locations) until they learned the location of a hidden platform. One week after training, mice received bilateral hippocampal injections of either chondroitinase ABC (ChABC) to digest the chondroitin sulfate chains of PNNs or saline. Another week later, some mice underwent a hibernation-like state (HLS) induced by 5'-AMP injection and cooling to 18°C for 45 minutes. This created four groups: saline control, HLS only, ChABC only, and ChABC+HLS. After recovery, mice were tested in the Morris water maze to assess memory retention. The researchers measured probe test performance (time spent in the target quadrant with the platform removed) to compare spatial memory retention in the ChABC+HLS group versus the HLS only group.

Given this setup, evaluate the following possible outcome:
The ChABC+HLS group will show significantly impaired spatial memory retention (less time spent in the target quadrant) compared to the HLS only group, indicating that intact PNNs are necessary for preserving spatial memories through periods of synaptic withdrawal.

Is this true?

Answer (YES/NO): NO